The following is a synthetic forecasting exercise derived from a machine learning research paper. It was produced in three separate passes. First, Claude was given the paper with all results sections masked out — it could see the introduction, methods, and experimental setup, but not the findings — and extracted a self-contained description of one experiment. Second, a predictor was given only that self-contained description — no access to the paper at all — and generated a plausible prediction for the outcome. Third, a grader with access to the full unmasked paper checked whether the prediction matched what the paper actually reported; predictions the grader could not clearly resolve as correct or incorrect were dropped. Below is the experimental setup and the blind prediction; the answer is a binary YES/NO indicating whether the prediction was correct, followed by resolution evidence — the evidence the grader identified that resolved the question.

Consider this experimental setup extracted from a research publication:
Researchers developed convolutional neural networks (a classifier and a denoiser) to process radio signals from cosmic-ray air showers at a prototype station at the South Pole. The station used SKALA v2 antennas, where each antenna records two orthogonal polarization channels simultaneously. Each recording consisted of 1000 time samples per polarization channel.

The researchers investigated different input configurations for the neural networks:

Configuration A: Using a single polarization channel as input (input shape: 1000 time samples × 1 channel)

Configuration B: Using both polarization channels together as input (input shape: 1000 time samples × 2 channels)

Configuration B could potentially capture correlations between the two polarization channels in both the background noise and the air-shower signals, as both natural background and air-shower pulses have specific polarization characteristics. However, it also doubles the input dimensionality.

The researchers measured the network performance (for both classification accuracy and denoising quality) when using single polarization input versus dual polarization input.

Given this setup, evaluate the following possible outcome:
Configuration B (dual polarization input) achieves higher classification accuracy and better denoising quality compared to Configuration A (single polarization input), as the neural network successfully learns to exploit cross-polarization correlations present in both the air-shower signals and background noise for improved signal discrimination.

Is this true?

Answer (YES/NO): NO